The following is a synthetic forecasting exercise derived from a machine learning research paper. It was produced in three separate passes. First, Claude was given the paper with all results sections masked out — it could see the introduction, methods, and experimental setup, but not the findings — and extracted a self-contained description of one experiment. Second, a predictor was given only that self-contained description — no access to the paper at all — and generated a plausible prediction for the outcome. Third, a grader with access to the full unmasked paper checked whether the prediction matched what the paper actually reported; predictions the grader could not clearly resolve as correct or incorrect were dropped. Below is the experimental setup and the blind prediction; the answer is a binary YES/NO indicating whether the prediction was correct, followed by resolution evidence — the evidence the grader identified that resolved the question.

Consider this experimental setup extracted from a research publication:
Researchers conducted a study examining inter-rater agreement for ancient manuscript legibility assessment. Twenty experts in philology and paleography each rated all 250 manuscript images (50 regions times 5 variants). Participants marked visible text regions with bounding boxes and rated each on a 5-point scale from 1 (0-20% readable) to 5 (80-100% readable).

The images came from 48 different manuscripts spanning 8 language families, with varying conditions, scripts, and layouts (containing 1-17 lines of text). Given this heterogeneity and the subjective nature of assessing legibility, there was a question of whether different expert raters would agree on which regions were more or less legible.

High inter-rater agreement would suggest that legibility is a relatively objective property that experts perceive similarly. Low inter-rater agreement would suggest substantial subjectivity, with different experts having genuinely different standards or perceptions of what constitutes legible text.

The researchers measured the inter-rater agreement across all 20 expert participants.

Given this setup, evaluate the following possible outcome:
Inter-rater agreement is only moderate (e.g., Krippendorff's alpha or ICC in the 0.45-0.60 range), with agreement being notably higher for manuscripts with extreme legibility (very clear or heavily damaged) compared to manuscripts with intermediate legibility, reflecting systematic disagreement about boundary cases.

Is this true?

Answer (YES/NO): NO